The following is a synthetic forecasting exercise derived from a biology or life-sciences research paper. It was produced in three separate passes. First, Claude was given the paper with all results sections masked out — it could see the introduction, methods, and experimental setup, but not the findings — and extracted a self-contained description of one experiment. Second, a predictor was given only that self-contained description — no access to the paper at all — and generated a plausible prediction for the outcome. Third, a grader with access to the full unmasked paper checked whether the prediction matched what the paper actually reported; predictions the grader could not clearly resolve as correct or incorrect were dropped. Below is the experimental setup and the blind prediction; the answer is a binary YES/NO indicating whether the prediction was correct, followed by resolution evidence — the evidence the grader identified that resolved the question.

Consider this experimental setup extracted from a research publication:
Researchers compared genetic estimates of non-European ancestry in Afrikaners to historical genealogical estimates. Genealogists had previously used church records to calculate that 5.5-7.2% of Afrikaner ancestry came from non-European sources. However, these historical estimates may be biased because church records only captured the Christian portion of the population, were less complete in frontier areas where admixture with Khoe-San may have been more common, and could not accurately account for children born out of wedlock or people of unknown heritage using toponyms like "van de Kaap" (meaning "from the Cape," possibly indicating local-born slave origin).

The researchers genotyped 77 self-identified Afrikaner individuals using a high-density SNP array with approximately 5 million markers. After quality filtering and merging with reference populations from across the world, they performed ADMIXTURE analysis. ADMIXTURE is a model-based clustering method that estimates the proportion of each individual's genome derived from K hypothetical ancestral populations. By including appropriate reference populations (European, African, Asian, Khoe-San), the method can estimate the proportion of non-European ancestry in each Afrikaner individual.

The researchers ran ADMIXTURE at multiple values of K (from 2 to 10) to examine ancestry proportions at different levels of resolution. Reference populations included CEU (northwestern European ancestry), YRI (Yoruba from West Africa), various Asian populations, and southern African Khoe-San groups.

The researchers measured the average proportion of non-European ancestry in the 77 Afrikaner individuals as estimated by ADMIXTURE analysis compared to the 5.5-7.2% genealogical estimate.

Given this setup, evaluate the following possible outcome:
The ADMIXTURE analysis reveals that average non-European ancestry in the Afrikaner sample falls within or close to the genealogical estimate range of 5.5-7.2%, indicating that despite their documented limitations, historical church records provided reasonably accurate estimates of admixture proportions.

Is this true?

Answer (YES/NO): NO